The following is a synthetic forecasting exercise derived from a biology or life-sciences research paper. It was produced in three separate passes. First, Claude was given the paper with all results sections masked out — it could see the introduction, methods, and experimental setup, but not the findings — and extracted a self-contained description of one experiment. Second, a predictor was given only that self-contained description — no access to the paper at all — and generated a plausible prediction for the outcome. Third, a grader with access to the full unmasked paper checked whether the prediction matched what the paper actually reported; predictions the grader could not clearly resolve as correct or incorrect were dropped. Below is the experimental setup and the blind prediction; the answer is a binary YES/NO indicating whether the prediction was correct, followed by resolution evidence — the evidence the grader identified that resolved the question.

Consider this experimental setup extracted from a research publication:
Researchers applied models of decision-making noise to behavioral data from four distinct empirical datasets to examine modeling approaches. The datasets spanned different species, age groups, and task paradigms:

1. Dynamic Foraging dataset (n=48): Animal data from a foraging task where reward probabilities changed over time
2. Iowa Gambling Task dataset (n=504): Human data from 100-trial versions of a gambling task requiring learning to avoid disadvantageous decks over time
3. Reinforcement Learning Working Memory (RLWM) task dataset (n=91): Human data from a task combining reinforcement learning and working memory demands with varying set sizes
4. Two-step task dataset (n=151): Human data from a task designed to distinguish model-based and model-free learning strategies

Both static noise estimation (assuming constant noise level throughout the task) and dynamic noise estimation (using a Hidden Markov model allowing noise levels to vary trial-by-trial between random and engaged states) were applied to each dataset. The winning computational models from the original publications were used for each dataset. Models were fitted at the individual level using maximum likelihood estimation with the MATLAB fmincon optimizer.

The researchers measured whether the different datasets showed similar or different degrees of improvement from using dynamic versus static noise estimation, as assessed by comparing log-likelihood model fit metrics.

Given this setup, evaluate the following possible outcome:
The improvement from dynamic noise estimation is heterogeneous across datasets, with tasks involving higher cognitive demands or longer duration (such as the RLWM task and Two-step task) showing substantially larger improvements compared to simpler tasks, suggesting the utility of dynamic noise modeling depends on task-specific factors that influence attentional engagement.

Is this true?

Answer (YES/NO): NO